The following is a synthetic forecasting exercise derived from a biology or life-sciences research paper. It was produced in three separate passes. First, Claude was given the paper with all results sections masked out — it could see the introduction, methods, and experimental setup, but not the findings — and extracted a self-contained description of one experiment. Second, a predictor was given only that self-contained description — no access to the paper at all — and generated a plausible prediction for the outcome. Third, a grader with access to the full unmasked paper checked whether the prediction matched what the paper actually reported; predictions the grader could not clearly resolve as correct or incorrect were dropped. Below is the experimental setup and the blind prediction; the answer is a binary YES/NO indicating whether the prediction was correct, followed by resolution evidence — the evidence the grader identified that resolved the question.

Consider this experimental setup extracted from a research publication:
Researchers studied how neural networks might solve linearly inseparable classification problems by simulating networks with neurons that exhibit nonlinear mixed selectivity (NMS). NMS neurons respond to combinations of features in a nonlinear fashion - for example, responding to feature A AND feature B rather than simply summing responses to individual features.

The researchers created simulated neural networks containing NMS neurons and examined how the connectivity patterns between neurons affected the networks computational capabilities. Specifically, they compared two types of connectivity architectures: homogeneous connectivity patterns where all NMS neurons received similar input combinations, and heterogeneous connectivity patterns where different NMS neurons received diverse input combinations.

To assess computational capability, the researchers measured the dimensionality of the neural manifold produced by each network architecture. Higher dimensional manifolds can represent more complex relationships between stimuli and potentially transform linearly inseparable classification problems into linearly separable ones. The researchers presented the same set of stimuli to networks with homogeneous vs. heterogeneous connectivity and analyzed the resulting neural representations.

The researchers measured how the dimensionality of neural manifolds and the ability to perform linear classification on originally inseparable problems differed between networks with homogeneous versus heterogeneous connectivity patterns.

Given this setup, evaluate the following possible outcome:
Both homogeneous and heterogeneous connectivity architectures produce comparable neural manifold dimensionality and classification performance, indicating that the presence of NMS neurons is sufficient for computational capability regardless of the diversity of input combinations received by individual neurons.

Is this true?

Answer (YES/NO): NO